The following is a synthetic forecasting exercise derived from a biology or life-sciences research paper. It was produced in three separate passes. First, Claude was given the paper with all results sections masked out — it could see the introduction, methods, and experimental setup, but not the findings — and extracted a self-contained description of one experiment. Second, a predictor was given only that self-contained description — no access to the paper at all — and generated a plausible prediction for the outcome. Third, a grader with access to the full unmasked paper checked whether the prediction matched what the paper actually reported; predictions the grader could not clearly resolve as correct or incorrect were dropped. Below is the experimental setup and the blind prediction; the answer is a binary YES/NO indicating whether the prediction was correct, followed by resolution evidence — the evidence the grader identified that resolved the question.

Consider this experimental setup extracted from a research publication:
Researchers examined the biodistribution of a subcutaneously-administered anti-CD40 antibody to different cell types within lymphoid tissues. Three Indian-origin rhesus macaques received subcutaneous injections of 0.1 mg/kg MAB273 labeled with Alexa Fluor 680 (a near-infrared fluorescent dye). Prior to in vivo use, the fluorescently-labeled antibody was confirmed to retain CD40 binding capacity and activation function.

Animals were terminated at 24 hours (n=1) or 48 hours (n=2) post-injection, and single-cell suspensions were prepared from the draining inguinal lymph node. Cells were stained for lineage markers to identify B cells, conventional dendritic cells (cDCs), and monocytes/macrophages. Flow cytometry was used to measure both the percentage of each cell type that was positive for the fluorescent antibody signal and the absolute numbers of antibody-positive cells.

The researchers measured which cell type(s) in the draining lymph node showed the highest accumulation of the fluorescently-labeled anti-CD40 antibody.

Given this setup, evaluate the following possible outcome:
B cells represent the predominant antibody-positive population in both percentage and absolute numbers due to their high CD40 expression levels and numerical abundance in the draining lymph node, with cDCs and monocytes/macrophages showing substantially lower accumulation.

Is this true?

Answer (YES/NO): YES